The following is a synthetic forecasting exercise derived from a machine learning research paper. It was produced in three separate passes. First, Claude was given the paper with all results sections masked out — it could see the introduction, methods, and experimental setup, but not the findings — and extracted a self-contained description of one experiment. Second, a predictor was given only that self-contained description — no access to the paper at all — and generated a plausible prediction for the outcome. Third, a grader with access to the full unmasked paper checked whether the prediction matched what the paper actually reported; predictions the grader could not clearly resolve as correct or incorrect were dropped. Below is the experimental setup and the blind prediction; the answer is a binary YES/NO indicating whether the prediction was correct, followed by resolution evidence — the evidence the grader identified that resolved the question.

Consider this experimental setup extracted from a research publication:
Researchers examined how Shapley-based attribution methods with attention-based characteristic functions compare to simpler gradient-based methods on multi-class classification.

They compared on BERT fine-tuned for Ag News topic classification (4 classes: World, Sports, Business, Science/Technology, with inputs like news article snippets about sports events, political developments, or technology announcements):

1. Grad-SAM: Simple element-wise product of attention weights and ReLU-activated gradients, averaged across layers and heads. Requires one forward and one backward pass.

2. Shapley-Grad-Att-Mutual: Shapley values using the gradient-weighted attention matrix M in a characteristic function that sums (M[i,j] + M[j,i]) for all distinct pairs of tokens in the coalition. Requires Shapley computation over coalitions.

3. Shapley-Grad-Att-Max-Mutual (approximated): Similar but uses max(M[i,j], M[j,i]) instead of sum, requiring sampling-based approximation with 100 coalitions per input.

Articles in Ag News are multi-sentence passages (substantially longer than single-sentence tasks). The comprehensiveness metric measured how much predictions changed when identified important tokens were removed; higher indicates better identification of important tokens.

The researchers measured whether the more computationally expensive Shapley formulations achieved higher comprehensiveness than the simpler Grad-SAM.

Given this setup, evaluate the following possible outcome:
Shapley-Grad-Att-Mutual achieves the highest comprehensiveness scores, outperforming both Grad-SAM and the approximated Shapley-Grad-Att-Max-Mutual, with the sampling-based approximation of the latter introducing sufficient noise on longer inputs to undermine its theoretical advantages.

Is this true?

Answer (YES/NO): NO